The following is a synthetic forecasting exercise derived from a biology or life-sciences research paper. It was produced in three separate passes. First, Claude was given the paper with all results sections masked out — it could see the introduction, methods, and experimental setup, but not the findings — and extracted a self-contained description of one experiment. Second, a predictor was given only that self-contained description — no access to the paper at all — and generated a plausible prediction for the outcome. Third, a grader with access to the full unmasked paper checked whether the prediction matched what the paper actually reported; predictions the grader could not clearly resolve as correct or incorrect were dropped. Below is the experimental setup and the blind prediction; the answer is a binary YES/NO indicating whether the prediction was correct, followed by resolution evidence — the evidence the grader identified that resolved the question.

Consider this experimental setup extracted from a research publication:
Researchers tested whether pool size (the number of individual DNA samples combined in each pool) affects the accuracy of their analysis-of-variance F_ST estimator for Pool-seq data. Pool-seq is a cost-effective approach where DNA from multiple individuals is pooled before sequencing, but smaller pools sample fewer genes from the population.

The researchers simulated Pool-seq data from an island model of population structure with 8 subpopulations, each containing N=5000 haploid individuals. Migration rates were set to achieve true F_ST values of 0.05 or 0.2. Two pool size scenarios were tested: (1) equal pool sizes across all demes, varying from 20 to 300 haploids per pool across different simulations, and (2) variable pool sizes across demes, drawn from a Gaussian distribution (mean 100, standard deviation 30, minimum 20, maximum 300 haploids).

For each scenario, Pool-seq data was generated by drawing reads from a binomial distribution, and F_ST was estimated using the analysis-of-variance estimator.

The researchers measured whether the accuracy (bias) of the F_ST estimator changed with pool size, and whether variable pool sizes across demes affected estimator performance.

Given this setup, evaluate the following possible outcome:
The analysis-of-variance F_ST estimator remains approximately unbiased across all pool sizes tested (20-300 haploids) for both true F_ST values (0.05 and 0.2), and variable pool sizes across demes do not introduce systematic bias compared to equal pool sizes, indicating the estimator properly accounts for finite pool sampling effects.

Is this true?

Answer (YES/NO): YES